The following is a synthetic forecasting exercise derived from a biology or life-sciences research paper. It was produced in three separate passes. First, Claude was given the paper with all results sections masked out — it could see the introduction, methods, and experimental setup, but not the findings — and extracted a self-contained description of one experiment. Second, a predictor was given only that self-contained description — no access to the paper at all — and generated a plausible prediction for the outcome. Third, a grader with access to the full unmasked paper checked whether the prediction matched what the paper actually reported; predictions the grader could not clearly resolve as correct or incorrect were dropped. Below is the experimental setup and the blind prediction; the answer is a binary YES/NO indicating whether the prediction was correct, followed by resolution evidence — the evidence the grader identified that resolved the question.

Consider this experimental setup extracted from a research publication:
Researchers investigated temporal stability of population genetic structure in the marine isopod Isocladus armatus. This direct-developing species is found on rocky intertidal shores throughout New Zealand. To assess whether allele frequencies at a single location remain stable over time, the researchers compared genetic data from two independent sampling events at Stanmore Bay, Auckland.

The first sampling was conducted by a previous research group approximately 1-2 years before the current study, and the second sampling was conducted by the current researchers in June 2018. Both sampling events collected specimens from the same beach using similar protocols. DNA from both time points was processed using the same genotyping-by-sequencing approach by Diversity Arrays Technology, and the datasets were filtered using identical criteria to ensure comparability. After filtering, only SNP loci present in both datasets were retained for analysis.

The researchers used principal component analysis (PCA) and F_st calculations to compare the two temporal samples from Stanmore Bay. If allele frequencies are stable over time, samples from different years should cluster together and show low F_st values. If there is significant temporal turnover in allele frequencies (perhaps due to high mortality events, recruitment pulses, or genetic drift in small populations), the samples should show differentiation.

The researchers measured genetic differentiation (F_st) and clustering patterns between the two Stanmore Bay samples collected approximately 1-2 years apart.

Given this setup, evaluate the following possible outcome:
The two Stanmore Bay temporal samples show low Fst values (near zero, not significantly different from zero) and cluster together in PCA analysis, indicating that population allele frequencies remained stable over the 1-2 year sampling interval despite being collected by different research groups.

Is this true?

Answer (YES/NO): YES